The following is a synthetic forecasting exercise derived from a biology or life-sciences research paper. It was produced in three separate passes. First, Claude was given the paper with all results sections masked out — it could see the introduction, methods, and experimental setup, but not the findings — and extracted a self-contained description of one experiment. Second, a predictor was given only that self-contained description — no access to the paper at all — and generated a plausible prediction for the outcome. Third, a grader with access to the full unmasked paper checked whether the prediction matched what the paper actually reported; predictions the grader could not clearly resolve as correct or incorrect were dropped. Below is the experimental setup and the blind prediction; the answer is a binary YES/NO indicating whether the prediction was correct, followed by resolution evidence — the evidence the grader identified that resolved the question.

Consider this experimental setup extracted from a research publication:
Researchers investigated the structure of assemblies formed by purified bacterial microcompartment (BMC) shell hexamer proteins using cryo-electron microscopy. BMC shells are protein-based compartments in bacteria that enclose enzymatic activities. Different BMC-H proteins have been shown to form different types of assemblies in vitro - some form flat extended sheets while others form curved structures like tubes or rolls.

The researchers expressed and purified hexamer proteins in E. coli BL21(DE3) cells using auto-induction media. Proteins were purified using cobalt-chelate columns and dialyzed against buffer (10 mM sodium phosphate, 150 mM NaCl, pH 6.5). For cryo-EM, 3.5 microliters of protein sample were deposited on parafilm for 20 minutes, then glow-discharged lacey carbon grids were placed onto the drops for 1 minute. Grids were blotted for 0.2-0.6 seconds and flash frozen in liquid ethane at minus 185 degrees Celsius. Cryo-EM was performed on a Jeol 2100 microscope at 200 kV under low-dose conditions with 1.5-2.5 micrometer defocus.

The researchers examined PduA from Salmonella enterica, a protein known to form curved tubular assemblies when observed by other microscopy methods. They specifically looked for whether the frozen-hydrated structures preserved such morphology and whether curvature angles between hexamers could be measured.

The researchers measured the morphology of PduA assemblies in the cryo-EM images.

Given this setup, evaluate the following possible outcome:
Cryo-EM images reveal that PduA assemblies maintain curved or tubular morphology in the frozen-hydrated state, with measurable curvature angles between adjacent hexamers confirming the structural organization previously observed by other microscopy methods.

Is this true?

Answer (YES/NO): NO